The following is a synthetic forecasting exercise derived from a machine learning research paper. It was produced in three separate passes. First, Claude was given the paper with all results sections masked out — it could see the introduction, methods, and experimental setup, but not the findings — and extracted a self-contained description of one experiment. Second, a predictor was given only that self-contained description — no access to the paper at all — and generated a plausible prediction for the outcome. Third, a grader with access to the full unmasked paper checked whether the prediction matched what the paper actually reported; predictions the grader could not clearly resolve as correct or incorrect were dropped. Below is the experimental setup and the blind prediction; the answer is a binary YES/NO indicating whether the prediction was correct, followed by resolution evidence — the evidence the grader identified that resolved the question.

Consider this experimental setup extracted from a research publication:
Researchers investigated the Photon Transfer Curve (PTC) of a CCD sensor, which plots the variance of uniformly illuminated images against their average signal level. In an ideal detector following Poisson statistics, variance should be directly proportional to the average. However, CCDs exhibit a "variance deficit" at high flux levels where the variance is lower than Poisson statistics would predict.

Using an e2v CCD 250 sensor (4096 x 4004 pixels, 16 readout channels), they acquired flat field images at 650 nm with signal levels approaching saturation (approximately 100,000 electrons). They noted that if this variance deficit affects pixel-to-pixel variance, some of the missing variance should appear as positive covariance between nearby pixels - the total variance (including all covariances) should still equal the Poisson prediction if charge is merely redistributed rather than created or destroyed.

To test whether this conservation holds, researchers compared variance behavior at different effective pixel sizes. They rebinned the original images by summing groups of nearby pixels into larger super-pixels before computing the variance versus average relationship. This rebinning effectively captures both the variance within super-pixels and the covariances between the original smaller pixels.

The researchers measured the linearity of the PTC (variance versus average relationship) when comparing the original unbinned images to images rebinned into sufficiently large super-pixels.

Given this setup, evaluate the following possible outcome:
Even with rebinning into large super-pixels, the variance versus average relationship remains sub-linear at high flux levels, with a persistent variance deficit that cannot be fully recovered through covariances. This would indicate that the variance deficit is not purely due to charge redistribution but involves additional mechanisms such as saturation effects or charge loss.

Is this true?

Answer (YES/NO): NO